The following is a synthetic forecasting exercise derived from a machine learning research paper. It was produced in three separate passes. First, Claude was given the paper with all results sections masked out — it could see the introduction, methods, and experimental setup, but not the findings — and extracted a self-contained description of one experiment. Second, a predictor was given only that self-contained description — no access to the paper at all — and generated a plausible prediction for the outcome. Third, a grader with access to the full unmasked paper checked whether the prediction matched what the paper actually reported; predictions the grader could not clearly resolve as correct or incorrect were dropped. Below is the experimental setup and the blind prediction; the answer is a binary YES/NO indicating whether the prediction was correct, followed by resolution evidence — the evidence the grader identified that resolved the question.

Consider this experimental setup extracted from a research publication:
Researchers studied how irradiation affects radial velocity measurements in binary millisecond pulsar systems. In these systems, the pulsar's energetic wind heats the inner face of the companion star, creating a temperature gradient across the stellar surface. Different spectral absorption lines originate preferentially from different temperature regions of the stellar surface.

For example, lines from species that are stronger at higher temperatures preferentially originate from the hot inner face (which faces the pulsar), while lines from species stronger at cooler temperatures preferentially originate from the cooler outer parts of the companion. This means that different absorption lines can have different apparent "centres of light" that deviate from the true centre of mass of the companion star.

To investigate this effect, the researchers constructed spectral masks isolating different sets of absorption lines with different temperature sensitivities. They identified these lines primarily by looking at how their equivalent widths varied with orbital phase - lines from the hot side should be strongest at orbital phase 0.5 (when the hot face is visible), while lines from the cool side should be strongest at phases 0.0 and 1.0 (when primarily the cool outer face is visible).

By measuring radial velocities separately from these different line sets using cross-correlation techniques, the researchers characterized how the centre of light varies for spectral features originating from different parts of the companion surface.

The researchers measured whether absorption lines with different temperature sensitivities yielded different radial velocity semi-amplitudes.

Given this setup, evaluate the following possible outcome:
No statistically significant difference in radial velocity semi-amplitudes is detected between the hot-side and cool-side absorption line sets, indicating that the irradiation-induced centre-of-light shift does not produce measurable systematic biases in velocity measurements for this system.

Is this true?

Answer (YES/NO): NO